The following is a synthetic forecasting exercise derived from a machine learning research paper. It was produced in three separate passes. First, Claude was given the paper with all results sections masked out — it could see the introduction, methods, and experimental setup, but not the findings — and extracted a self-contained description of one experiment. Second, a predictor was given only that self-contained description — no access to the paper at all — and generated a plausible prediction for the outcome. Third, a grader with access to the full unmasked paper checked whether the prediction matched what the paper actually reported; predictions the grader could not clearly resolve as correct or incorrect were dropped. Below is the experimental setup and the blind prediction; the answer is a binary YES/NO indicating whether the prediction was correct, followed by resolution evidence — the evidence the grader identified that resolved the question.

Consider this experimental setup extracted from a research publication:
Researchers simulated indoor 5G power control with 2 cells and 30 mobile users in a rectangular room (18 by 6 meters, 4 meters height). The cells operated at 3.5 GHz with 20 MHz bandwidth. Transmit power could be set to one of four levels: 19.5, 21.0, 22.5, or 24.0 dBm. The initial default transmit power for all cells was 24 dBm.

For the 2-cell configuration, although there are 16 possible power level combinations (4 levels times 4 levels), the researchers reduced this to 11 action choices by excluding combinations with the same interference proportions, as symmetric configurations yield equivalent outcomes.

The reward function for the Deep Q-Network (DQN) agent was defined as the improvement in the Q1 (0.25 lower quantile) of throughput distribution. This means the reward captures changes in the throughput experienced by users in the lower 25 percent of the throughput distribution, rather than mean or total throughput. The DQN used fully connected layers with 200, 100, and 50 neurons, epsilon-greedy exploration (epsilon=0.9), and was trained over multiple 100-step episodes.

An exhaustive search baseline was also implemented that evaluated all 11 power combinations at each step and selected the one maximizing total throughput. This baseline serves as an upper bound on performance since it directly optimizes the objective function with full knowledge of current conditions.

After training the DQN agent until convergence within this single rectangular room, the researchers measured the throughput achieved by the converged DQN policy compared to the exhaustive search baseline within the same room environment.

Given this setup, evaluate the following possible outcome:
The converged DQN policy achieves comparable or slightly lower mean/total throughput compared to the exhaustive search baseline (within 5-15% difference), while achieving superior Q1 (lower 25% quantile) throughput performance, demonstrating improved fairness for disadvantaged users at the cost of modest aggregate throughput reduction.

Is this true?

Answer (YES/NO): NO